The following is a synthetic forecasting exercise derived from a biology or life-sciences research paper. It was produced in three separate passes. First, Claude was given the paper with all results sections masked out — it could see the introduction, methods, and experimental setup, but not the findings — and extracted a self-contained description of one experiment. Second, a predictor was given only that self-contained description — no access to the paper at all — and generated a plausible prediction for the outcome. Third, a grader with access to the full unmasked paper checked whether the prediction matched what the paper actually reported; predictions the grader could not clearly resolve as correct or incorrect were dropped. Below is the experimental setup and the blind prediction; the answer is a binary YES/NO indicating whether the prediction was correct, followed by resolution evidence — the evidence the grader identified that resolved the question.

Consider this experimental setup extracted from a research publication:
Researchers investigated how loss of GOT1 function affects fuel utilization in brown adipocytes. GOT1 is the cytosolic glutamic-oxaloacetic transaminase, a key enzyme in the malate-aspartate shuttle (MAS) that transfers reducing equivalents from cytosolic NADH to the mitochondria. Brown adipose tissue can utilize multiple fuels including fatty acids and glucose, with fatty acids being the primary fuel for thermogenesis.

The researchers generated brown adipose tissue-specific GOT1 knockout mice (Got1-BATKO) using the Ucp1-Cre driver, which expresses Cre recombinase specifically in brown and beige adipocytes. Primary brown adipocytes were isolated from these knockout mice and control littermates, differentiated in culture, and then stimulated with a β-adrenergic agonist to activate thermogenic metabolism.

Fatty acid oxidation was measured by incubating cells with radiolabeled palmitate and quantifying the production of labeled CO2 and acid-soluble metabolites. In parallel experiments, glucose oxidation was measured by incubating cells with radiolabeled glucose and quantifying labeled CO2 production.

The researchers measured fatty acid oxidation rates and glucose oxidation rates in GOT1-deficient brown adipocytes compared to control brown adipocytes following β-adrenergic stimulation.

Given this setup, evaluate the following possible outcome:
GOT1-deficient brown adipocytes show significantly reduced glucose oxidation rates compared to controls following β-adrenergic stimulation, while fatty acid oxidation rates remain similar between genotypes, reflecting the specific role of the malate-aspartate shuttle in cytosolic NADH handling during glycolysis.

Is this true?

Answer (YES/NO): NO